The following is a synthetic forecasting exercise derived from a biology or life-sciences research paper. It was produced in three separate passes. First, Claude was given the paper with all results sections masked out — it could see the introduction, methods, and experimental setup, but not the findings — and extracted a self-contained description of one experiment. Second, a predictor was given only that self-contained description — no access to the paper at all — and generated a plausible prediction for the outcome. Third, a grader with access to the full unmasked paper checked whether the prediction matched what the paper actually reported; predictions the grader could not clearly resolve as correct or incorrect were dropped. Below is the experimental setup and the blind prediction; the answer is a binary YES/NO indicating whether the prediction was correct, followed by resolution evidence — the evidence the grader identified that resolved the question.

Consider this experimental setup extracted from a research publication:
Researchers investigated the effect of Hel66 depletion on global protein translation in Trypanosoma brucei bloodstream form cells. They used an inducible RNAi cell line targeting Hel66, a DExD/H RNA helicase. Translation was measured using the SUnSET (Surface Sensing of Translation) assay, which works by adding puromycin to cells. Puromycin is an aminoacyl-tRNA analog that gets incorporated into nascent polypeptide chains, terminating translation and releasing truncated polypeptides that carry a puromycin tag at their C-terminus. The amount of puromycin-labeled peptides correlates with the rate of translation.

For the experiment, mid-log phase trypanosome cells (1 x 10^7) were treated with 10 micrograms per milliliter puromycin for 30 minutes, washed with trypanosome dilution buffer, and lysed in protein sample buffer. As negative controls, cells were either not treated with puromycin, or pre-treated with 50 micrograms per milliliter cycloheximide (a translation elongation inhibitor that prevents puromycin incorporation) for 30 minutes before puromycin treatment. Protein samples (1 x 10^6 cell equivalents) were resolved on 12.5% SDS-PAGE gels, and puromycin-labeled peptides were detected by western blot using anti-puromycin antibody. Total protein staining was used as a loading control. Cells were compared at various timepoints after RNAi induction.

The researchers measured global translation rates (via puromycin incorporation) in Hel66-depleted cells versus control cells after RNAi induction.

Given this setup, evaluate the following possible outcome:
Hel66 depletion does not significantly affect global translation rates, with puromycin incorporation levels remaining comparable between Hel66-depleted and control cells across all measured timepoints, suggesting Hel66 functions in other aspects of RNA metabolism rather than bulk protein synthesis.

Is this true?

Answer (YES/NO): NO